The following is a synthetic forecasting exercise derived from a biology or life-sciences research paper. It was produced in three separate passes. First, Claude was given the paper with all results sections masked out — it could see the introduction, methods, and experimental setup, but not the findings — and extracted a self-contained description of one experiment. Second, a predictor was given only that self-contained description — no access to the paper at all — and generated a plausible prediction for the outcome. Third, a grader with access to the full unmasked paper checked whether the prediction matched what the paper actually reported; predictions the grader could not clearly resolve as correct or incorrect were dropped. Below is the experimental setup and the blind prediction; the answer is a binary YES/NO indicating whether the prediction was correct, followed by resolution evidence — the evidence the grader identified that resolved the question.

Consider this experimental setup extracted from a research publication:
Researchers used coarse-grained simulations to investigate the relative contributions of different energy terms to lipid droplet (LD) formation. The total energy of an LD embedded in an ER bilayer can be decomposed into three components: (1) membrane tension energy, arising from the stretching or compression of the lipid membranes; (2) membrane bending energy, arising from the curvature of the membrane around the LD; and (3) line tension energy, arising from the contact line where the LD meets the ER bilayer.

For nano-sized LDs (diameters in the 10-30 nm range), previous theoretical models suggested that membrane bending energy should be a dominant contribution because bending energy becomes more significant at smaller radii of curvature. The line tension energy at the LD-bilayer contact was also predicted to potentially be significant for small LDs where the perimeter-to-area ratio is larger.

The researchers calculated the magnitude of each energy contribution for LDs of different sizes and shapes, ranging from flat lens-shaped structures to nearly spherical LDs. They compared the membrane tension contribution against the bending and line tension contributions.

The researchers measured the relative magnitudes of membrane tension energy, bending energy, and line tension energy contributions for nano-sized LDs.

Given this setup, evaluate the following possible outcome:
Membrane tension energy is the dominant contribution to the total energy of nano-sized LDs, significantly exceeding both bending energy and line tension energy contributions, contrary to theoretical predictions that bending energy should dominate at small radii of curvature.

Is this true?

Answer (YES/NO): YES